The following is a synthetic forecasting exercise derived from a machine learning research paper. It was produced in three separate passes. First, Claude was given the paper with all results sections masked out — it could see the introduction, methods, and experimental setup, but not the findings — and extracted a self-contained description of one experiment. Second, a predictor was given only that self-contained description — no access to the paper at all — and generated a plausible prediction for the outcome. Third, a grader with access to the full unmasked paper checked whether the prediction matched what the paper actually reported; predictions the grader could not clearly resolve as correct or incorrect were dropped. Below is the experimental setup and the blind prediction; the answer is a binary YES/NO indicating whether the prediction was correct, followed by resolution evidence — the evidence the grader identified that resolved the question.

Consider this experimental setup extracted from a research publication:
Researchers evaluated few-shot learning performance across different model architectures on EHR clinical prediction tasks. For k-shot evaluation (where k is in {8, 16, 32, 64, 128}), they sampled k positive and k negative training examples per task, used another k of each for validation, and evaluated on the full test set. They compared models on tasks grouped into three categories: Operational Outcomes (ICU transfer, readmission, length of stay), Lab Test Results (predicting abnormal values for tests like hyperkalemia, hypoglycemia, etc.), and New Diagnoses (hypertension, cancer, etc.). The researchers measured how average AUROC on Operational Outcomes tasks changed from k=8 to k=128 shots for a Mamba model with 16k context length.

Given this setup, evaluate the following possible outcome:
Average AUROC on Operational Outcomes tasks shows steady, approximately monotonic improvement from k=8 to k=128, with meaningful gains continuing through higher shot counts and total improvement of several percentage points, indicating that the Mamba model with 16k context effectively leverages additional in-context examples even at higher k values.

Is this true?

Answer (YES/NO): NO